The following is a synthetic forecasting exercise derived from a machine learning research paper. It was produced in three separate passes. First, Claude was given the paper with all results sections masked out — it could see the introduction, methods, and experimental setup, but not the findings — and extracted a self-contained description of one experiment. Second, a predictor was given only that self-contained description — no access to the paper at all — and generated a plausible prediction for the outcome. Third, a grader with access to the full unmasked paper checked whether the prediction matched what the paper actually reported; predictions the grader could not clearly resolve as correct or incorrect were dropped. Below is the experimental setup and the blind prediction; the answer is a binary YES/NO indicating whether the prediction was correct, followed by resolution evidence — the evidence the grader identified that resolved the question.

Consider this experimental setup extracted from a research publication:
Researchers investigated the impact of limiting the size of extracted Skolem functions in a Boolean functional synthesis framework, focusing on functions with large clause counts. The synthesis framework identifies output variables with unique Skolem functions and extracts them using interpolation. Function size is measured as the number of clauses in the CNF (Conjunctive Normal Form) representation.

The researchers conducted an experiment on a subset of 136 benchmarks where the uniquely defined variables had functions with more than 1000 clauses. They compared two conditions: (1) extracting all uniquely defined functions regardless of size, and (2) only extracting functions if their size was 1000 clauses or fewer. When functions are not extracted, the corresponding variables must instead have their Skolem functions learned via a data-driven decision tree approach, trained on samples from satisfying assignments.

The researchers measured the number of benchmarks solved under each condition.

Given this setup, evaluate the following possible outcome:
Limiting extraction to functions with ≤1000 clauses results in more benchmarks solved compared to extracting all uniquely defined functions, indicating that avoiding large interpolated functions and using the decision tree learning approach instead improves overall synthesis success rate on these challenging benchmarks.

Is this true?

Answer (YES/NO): NO